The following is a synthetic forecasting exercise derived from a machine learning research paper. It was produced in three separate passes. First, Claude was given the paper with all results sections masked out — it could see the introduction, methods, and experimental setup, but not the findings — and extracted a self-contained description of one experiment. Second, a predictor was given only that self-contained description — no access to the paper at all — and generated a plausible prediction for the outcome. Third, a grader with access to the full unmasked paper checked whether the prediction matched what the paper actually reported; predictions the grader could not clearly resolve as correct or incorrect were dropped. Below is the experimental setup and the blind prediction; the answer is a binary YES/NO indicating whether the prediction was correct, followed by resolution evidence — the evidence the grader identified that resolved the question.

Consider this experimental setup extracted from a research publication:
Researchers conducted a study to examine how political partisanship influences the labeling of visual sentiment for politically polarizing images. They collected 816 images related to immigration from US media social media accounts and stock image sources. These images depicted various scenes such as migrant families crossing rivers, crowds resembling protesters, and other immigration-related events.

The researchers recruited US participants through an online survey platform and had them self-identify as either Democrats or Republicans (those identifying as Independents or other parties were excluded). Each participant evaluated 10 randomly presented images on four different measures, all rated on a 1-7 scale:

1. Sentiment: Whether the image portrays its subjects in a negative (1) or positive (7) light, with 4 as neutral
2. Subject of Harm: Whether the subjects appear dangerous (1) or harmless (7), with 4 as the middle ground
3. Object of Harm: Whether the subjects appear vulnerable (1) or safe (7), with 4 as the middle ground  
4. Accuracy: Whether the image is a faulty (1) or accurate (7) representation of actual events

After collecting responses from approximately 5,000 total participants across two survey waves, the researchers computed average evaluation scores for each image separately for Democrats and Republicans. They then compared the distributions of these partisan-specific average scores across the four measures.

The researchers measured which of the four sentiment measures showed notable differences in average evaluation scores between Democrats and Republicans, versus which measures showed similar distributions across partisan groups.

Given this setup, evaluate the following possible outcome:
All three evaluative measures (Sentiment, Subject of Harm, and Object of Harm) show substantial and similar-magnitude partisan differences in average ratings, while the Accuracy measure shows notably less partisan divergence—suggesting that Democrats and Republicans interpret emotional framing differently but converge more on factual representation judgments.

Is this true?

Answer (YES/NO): NO